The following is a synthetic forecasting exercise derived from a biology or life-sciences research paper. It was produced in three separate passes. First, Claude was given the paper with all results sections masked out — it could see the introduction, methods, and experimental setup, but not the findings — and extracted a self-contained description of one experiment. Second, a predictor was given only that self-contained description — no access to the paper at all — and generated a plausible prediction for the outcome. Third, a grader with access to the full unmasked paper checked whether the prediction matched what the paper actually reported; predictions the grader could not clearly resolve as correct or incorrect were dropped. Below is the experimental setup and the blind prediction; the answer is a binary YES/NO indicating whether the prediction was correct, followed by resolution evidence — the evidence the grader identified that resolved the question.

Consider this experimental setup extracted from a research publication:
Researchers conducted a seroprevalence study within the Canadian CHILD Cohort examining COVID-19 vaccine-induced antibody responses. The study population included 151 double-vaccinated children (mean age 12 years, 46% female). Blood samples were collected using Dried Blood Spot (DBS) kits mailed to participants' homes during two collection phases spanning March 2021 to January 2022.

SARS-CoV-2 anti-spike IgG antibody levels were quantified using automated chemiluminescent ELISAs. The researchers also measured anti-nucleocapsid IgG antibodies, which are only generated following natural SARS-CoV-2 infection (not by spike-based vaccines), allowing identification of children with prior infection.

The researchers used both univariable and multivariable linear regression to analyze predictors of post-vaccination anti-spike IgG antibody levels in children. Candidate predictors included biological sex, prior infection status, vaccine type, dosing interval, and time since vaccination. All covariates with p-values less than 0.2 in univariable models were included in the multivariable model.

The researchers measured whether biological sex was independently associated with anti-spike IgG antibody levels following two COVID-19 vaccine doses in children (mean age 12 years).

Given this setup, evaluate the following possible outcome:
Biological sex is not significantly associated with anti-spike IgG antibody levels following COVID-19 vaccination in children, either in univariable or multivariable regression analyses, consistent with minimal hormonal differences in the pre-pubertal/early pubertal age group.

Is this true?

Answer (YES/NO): YES